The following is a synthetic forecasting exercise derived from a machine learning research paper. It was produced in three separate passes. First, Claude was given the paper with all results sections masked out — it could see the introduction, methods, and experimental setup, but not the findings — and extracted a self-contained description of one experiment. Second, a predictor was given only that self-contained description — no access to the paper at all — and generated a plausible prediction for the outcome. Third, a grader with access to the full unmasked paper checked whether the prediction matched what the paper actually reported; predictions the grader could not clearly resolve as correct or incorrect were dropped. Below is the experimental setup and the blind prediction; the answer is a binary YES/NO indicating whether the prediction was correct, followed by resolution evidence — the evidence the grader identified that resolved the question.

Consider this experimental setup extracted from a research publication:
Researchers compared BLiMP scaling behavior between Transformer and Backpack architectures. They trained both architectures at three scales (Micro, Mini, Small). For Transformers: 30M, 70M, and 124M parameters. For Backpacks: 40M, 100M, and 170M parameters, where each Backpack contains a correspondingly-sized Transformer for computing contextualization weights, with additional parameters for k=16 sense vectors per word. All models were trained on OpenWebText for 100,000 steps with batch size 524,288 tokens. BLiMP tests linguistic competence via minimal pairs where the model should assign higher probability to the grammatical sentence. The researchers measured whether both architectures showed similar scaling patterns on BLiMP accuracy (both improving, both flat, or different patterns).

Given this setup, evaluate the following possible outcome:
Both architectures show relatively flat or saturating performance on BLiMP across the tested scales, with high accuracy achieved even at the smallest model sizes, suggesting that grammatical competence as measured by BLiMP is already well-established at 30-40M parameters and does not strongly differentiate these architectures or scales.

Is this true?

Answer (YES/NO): NO